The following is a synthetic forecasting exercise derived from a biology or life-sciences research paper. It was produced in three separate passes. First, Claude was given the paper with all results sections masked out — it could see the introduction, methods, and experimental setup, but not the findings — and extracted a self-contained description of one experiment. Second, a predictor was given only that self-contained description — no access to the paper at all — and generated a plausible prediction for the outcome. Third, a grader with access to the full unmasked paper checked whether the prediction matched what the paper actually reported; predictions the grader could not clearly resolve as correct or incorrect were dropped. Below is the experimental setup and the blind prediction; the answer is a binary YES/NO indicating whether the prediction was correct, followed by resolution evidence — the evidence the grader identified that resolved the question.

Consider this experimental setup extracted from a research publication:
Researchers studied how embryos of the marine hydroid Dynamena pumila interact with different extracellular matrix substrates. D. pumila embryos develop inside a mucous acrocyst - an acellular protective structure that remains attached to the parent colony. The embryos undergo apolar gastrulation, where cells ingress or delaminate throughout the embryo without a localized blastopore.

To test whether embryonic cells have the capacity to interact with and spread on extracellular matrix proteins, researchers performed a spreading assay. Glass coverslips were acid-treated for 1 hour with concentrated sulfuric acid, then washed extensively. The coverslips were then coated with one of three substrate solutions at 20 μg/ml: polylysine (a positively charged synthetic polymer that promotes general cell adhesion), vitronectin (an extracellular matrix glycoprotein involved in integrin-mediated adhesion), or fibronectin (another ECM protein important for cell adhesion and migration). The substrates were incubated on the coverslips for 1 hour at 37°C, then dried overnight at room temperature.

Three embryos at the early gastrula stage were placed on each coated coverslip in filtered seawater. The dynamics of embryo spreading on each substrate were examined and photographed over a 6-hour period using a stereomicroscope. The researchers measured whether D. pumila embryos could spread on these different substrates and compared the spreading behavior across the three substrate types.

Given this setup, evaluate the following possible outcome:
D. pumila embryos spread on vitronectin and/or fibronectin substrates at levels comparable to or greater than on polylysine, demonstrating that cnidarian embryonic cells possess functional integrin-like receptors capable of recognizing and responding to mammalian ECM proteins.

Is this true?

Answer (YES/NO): YES